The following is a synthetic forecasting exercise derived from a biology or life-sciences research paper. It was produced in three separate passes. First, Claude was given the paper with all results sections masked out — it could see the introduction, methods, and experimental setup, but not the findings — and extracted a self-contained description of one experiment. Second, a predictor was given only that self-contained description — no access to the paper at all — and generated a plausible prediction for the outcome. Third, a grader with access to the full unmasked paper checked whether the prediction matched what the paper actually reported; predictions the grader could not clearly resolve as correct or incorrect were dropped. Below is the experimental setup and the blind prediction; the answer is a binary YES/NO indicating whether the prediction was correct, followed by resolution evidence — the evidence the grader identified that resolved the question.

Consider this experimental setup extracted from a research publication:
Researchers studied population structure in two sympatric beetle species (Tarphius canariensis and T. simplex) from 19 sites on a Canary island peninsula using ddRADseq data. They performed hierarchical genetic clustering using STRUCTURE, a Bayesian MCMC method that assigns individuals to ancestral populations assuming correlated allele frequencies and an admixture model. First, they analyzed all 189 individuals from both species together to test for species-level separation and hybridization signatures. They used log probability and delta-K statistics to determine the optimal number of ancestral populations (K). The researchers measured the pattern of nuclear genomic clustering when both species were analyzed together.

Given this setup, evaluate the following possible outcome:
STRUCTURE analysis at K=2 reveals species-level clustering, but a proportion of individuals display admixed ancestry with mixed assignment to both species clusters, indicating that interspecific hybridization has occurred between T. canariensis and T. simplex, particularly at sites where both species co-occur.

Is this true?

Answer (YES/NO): YES